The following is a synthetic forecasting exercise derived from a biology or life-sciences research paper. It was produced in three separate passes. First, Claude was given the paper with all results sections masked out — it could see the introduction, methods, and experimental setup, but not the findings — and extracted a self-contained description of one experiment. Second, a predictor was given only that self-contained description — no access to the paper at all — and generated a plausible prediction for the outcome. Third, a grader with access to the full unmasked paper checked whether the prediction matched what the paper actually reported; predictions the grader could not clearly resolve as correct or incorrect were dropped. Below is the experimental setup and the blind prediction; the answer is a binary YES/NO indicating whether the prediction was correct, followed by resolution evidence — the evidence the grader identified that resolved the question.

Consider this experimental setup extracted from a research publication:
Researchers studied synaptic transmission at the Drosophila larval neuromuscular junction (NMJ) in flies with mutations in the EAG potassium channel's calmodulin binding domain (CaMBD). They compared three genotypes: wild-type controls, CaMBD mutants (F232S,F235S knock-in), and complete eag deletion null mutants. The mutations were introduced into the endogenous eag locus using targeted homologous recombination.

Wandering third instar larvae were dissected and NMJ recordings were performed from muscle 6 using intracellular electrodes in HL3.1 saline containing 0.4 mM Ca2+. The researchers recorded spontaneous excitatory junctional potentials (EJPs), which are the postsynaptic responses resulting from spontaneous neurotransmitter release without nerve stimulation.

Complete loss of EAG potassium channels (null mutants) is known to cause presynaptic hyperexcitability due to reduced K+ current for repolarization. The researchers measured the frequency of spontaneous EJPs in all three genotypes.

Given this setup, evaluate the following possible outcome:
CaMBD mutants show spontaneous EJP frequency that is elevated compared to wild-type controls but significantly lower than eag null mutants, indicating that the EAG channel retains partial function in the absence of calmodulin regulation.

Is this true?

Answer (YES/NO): NO